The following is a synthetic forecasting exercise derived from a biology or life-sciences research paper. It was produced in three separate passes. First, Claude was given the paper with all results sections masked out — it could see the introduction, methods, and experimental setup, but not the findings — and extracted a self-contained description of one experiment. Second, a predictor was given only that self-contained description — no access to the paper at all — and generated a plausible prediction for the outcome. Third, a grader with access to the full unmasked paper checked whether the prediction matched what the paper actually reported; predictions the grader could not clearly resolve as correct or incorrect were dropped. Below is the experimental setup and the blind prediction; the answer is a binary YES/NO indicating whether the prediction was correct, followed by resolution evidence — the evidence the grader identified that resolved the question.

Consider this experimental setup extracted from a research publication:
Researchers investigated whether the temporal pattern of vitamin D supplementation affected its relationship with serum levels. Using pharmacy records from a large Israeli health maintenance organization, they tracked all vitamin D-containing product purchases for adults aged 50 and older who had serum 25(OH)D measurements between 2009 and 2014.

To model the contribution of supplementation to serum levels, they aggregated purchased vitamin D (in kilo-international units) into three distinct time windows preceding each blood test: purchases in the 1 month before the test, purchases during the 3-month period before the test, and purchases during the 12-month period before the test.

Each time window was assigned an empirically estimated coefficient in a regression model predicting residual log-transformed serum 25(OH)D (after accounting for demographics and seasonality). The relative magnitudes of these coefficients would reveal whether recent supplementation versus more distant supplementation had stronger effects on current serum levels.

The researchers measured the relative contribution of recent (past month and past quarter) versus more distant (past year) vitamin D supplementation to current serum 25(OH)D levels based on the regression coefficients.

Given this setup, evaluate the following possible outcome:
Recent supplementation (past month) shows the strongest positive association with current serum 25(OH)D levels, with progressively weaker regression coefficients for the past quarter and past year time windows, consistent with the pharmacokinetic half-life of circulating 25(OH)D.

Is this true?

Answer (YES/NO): YES